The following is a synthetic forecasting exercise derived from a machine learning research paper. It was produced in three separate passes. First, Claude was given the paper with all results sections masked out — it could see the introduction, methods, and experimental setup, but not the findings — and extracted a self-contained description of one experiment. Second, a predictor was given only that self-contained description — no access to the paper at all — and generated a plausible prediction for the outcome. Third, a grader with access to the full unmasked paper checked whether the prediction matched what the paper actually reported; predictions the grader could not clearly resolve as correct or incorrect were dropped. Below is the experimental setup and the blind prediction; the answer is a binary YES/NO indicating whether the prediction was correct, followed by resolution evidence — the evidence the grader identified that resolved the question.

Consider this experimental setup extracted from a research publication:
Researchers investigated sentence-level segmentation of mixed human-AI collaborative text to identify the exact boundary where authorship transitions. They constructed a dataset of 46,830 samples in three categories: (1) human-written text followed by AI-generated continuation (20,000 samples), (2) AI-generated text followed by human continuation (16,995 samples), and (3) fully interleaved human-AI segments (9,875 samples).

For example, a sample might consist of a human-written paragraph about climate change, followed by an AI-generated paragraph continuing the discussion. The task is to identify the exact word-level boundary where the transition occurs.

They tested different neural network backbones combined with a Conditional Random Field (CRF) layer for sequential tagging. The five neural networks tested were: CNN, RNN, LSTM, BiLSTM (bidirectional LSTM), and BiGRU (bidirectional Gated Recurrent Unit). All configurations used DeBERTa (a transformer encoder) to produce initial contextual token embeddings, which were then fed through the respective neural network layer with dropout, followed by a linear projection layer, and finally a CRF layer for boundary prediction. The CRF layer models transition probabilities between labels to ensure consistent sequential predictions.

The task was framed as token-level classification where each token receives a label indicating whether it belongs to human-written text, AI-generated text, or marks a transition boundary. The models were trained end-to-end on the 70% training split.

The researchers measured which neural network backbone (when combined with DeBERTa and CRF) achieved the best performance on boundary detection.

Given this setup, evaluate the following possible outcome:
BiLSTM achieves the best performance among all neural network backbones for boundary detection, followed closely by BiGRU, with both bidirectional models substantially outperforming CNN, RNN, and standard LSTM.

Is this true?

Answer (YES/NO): NO